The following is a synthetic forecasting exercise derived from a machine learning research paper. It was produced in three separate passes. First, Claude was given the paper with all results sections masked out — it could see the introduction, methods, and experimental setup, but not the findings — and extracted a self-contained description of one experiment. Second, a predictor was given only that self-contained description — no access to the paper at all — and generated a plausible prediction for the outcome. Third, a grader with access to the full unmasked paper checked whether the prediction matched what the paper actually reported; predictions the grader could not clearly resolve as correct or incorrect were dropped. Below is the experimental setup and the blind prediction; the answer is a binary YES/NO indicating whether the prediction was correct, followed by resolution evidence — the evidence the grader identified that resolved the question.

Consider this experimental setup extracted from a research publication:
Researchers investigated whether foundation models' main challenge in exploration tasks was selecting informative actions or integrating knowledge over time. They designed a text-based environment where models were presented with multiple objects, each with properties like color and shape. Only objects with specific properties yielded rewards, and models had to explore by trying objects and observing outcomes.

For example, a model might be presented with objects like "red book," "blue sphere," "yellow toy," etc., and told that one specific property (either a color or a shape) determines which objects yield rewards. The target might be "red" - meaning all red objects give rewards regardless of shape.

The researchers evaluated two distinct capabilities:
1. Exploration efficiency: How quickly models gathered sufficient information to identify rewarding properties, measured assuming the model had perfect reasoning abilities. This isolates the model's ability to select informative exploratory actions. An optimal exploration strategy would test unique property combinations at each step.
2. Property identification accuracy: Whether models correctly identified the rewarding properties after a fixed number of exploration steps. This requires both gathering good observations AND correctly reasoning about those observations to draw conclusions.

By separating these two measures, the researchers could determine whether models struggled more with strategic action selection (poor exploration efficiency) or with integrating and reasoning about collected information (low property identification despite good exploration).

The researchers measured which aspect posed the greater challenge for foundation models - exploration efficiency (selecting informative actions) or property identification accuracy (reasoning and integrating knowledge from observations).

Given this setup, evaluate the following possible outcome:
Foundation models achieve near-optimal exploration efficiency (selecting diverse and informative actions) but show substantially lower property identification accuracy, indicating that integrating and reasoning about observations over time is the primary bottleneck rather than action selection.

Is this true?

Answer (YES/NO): YES